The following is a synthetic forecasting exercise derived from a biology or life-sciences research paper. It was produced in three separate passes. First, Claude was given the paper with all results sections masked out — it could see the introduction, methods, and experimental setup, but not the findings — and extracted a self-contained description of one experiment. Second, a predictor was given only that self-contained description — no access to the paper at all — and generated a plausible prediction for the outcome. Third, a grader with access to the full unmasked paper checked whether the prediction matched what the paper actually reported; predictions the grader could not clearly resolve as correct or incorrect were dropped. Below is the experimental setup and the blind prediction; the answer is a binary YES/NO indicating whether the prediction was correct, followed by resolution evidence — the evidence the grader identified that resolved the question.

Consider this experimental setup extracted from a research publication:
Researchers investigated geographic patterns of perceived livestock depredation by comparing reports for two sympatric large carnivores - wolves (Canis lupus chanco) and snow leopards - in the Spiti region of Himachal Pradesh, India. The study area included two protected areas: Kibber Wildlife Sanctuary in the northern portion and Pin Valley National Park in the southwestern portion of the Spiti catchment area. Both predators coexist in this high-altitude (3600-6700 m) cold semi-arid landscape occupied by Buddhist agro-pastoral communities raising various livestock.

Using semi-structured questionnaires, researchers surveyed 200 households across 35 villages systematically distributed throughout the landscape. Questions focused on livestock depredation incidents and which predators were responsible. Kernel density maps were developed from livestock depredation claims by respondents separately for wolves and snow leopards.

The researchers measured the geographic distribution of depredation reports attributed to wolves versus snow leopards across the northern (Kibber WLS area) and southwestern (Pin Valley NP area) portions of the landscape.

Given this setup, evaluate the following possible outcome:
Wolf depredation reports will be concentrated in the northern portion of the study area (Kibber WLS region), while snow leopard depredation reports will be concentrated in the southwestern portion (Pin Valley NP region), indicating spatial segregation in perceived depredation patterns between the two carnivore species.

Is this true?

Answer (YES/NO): YES